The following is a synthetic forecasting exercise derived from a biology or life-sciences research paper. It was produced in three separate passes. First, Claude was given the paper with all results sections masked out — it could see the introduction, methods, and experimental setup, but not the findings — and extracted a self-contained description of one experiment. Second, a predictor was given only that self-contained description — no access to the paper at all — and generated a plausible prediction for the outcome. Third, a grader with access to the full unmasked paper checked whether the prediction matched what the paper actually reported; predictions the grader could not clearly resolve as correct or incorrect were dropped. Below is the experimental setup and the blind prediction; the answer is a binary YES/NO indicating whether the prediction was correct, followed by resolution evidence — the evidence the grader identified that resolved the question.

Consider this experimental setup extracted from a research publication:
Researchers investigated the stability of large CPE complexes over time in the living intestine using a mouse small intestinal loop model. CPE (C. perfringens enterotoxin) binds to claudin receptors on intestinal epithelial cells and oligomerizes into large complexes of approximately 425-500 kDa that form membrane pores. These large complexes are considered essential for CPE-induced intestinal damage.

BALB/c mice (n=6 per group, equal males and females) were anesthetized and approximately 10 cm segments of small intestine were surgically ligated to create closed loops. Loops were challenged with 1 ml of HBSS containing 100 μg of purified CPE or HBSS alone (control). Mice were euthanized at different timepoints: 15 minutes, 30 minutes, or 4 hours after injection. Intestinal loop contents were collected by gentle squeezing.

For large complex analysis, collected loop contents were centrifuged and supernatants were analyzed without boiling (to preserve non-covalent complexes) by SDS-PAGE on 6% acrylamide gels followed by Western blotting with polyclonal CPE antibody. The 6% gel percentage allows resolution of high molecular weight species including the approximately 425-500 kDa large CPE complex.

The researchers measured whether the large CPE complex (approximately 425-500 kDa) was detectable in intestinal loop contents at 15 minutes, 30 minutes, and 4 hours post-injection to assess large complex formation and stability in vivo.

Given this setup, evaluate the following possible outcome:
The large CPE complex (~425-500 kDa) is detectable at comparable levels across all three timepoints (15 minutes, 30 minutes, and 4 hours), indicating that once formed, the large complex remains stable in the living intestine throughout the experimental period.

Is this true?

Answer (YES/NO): NO